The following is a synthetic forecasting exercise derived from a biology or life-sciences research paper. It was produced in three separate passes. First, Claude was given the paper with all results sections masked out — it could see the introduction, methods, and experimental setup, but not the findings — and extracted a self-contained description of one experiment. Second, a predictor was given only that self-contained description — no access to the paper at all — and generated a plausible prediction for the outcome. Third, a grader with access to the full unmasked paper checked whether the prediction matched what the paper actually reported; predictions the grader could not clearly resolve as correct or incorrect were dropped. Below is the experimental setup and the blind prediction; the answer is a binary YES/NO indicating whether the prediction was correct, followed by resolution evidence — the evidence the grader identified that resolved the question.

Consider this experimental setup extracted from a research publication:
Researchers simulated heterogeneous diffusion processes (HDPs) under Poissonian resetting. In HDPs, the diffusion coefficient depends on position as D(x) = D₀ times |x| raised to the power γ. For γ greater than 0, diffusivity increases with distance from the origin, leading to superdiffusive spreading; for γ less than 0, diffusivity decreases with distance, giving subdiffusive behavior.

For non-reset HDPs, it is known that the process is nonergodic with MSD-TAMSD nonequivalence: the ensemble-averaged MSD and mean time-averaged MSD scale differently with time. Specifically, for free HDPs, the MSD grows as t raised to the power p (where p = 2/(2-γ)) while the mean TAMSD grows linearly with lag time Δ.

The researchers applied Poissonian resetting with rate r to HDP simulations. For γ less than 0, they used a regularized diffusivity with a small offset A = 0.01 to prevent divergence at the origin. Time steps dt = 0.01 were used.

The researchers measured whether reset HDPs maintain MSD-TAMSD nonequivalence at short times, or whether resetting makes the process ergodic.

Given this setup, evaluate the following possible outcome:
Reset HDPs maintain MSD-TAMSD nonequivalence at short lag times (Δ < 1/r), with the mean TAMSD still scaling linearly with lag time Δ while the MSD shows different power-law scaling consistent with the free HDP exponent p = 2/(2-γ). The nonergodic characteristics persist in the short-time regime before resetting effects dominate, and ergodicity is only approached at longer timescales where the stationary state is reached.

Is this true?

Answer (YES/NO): YES